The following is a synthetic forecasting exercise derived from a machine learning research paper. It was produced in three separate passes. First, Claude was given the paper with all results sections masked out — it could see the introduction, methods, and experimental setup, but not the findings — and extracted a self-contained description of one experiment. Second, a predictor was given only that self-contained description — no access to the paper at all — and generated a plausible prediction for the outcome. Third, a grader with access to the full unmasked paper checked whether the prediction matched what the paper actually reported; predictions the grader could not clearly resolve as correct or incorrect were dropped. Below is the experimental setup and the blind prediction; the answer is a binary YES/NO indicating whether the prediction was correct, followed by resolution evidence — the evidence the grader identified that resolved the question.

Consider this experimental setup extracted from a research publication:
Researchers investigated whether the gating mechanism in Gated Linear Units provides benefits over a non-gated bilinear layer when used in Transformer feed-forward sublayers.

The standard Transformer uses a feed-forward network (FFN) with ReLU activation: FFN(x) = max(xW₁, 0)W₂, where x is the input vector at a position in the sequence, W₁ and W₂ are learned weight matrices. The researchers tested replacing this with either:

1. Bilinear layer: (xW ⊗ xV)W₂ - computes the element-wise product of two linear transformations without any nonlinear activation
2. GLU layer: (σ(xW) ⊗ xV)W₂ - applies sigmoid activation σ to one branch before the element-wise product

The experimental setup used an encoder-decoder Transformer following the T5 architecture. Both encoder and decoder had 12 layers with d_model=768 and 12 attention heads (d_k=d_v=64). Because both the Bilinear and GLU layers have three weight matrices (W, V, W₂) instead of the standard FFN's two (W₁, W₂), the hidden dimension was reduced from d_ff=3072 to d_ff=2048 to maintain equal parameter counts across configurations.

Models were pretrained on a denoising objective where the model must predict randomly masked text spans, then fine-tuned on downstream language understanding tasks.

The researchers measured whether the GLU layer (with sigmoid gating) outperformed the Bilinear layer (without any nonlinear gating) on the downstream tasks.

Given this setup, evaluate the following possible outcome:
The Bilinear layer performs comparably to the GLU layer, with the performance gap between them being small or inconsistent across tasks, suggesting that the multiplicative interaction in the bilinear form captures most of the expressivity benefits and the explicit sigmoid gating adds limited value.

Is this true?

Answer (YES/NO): YES